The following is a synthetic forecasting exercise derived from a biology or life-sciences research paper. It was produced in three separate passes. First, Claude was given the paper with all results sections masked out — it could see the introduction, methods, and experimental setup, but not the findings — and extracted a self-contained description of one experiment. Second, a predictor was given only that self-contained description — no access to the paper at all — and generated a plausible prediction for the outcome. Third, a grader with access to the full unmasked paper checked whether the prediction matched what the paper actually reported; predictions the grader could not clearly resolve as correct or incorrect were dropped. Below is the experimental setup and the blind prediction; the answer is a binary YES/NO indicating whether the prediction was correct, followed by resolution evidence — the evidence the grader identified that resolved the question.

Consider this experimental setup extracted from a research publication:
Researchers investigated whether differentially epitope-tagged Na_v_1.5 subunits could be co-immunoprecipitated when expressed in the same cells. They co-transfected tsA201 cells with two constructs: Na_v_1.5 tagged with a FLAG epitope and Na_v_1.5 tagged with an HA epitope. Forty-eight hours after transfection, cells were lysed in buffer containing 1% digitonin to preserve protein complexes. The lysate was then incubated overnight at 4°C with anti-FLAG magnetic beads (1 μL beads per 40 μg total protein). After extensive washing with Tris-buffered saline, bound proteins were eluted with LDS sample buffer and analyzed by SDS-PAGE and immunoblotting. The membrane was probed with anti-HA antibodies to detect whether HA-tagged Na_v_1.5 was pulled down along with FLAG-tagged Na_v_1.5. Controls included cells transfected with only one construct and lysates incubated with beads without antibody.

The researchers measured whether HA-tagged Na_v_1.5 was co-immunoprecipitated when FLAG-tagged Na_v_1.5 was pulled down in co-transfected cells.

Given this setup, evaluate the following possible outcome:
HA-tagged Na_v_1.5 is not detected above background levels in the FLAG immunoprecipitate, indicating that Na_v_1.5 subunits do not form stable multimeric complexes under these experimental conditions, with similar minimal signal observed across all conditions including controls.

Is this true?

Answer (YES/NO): NO